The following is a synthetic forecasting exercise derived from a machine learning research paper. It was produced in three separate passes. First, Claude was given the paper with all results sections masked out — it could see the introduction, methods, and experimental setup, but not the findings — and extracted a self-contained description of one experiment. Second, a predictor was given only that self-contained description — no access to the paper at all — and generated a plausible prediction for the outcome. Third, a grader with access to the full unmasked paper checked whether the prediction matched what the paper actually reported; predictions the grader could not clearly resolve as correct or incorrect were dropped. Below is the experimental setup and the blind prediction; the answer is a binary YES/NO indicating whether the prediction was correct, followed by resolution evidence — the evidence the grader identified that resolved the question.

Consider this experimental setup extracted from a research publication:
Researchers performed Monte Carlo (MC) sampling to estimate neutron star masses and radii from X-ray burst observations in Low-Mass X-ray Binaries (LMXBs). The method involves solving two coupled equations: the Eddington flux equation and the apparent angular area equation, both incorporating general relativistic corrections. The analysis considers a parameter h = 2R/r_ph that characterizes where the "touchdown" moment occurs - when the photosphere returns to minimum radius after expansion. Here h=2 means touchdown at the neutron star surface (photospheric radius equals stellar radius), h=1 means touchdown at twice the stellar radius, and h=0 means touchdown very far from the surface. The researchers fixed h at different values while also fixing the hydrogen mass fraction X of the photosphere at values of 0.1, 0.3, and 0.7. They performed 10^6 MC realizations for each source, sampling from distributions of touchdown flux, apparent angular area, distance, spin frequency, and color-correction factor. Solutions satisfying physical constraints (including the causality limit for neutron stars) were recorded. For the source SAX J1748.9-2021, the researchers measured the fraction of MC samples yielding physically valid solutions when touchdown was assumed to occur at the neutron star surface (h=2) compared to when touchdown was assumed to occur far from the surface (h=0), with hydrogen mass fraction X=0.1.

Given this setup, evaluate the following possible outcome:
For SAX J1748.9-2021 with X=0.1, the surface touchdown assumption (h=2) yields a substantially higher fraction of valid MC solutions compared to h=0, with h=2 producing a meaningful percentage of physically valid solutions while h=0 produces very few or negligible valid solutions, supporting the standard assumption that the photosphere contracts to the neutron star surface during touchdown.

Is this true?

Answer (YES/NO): NO